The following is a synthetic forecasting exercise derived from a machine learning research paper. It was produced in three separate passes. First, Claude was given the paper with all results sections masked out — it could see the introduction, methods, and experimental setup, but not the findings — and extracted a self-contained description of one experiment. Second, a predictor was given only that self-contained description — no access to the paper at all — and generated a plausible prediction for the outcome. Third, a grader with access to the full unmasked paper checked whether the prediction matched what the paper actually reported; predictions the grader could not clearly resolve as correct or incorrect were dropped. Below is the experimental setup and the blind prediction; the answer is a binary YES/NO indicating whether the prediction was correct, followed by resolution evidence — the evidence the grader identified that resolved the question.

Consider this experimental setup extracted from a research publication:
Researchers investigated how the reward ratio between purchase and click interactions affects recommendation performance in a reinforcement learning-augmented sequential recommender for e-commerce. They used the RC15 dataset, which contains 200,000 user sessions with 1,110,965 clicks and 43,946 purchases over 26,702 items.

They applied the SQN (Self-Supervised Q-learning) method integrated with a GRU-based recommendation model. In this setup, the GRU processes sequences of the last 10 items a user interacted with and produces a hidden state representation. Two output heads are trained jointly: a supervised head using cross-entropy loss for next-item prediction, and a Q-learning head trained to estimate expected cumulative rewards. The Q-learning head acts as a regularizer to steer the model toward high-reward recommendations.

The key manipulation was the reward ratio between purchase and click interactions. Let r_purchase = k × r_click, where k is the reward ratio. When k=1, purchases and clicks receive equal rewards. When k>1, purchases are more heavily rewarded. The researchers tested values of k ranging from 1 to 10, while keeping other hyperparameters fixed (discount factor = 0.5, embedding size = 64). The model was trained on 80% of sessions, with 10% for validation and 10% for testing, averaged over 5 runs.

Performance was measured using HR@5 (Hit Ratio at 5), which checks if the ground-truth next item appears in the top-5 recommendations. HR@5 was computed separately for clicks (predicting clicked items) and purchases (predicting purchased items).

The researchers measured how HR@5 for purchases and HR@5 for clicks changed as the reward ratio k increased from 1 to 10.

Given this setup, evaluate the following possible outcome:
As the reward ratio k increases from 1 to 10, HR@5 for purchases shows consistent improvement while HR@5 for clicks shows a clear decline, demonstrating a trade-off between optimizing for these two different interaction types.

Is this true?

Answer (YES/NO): NO